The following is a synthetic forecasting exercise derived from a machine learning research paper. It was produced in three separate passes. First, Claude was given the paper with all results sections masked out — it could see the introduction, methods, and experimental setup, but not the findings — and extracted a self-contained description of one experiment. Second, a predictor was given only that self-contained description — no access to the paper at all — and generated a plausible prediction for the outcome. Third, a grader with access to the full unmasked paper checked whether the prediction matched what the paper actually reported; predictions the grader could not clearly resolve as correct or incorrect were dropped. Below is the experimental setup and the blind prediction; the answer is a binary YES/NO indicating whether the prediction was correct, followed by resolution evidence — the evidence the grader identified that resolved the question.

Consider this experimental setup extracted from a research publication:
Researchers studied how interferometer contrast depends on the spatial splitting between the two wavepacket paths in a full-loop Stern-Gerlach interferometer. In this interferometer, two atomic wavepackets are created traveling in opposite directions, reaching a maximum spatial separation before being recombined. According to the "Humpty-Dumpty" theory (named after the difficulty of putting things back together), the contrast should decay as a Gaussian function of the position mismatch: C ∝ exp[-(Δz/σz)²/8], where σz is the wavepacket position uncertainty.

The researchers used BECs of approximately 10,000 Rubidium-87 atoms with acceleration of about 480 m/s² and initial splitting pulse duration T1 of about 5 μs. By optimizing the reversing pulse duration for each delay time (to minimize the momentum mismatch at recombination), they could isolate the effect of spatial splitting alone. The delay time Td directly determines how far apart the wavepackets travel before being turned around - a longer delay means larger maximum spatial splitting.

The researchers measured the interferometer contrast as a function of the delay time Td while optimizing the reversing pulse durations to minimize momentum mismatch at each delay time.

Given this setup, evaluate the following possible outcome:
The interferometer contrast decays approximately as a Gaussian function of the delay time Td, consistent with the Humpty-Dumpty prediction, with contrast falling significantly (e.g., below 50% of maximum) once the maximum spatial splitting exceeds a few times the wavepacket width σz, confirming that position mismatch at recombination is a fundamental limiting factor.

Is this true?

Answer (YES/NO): NO